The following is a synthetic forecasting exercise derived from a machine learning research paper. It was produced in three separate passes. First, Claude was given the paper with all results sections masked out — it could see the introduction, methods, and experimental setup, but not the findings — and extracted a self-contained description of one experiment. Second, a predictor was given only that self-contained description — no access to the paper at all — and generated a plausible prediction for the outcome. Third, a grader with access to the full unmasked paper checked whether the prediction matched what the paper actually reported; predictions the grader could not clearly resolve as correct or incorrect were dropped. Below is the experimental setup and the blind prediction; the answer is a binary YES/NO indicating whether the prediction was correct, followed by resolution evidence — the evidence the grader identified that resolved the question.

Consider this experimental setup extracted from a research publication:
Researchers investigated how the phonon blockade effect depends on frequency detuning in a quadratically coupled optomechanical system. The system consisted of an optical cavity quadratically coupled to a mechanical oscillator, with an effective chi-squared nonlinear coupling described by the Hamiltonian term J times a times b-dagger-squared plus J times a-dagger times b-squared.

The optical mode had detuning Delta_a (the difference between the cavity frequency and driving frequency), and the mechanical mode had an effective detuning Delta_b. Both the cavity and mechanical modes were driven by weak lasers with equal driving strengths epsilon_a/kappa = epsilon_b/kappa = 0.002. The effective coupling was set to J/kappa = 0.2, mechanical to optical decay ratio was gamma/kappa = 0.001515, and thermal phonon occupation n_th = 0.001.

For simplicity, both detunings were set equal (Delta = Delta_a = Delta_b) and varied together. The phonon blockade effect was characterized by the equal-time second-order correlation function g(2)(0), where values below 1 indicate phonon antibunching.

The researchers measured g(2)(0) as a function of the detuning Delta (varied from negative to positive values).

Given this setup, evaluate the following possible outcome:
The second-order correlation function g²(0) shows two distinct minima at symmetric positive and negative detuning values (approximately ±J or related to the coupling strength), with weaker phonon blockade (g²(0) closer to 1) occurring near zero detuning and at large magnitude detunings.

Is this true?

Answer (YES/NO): NO